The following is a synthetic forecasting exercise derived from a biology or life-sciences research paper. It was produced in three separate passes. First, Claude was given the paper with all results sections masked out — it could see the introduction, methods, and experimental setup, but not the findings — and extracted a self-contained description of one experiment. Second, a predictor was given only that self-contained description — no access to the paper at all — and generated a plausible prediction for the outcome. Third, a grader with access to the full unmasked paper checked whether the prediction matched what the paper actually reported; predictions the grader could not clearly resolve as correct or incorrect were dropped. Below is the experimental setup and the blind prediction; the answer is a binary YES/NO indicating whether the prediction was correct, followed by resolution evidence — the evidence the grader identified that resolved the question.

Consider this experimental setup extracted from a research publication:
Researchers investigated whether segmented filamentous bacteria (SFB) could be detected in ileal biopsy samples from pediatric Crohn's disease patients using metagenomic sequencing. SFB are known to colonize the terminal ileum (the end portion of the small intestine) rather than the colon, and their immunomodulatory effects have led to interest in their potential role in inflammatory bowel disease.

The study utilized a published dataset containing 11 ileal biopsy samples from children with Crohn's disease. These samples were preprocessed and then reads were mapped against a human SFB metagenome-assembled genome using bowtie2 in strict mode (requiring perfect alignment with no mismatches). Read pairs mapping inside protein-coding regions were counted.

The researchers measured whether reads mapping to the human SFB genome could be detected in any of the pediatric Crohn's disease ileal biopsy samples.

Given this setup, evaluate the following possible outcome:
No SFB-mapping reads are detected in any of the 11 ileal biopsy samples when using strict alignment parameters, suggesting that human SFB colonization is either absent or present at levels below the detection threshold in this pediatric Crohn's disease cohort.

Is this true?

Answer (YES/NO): YES